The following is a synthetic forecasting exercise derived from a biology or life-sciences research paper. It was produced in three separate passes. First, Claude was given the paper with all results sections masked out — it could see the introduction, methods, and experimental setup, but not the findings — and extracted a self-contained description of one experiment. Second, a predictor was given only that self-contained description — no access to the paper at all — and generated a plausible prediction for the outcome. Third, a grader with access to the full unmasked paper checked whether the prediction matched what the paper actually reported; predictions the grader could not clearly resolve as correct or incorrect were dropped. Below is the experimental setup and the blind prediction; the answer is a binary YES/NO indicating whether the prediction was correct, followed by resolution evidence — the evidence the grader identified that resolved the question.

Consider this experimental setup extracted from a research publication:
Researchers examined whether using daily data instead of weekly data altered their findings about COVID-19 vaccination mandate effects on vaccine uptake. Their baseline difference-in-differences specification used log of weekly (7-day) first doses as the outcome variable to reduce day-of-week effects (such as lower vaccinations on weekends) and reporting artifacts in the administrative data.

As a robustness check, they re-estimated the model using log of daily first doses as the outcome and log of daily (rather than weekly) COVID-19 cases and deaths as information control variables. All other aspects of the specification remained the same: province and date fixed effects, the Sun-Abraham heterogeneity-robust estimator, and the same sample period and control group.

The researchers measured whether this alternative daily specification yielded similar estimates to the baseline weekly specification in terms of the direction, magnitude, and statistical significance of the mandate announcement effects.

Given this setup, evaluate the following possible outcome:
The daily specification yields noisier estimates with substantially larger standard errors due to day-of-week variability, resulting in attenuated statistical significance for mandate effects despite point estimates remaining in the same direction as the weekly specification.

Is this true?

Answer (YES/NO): NO